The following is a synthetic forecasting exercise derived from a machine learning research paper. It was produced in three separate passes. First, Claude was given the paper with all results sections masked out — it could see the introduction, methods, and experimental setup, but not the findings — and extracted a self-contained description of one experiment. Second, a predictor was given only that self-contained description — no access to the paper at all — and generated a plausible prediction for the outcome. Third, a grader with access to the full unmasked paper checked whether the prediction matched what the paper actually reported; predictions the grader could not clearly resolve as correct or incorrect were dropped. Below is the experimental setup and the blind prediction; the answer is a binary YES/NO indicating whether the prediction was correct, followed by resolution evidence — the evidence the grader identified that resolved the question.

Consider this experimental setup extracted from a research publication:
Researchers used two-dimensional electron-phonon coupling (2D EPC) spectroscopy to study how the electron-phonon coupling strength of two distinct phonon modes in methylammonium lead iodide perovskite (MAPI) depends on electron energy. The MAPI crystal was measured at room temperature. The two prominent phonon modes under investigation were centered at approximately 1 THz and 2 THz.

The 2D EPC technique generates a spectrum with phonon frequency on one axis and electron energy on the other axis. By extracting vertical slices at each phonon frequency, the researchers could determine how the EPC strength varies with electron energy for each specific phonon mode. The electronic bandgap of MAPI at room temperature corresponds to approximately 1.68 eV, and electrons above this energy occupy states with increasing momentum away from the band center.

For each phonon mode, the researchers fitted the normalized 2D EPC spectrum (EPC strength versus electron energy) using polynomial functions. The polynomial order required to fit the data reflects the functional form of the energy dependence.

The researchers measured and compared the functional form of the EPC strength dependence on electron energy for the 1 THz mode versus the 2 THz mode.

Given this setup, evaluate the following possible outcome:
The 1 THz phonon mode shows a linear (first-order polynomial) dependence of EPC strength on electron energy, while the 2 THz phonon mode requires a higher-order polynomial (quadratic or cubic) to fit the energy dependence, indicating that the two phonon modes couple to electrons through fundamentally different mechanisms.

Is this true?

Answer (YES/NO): NO